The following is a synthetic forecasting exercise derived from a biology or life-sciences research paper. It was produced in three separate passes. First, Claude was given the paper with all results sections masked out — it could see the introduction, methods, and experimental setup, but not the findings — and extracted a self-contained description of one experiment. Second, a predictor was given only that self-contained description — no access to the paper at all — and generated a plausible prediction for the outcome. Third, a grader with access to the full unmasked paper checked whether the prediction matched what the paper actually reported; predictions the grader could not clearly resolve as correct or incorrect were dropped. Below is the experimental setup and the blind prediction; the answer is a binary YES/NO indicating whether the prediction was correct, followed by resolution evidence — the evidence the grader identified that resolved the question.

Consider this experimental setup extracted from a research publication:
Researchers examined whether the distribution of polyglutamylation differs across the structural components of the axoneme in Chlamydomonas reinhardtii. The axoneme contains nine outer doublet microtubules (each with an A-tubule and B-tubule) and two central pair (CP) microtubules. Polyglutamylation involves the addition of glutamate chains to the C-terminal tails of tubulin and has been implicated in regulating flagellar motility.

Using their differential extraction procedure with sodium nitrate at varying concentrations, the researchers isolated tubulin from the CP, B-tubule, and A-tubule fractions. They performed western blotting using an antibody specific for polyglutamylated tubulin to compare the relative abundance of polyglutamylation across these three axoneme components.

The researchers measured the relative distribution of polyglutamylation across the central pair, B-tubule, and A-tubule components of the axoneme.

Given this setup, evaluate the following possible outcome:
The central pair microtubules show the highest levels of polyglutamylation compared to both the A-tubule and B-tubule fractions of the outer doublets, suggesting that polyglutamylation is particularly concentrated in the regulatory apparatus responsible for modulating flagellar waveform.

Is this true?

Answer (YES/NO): NO